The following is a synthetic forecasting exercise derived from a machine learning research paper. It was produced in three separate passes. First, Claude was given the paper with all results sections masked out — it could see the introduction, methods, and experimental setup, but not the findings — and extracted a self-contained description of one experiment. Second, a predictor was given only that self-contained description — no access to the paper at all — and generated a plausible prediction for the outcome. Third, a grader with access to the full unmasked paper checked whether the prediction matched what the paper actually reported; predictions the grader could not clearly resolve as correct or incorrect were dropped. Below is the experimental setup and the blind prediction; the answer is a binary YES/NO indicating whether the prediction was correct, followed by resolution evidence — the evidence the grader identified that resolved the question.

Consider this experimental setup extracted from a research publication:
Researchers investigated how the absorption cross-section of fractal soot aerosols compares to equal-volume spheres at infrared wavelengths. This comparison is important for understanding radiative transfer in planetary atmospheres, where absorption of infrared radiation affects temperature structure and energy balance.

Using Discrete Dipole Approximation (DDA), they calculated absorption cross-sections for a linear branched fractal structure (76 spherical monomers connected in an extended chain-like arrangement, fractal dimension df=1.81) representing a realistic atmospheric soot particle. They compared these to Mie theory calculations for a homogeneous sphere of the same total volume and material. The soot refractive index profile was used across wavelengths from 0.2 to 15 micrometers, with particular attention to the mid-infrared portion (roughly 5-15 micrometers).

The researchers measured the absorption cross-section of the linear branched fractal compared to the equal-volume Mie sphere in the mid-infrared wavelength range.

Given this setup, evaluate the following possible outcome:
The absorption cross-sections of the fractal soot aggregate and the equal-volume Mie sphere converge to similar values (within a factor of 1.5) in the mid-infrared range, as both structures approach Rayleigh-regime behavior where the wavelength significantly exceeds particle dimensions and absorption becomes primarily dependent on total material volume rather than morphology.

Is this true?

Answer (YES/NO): NO